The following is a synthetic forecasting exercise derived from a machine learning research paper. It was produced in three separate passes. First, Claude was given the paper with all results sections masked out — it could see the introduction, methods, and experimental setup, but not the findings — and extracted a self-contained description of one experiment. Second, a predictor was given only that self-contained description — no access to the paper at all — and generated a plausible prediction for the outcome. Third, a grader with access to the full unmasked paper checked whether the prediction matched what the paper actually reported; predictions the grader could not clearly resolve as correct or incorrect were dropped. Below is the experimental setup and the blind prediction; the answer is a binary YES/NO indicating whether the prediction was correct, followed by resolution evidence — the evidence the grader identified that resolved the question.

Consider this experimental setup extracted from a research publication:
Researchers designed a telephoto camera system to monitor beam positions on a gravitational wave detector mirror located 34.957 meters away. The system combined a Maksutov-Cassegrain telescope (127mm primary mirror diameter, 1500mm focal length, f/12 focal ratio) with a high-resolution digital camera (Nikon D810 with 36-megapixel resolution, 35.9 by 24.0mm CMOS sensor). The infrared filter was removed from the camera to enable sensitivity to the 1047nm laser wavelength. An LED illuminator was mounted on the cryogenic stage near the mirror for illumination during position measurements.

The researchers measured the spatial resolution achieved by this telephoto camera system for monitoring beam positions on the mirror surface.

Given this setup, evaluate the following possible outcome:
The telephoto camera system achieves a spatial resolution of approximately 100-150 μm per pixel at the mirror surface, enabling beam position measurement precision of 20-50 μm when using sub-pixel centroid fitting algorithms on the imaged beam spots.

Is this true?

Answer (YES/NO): NO